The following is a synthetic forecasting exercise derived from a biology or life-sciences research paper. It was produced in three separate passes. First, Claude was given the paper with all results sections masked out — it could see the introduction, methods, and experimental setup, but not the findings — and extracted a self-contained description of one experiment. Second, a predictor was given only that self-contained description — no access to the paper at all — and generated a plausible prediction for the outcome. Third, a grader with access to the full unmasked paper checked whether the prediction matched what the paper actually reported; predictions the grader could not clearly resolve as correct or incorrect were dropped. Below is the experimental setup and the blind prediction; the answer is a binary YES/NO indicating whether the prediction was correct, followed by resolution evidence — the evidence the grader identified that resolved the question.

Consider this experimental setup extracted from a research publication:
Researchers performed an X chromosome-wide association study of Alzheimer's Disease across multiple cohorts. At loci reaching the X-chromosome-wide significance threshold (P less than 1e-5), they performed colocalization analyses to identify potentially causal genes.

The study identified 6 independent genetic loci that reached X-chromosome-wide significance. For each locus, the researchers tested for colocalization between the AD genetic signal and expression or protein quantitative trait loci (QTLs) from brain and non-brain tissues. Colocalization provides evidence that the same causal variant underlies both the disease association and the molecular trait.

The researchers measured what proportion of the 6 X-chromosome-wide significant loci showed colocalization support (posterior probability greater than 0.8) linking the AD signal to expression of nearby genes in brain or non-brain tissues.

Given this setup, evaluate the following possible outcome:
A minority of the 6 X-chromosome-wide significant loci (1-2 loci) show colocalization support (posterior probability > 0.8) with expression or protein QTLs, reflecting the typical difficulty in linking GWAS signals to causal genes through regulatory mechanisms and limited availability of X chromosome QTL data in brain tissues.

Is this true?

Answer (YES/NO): NO